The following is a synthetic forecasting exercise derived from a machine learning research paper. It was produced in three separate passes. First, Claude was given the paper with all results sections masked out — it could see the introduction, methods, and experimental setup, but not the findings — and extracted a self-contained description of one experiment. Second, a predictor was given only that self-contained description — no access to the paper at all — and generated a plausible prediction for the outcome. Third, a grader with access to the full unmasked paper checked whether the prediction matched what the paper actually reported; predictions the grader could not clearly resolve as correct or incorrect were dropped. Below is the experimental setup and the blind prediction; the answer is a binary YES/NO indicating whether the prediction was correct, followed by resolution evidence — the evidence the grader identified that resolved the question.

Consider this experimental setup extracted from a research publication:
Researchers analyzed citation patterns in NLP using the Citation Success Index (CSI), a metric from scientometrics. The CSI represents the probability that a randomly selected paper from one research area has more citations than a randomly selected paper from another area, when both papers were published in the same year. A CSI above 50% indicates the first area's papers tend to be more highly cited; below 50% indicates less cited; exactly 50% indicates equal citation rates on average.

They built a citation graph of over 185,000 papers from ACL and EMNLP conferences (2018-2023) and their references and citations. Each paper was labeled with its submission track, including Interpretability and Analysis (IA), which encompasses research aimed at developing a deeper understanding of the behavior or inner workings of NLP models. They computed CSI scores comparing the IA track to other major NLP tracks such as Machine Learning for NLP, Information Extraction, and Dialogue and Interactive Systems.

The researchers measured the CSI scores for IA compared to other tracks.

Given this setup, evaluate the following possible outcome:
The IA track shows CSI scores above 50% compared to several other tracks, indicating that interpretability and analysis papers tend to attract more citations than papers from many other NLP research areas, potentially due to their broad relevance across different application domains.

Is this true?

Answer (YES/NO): YES